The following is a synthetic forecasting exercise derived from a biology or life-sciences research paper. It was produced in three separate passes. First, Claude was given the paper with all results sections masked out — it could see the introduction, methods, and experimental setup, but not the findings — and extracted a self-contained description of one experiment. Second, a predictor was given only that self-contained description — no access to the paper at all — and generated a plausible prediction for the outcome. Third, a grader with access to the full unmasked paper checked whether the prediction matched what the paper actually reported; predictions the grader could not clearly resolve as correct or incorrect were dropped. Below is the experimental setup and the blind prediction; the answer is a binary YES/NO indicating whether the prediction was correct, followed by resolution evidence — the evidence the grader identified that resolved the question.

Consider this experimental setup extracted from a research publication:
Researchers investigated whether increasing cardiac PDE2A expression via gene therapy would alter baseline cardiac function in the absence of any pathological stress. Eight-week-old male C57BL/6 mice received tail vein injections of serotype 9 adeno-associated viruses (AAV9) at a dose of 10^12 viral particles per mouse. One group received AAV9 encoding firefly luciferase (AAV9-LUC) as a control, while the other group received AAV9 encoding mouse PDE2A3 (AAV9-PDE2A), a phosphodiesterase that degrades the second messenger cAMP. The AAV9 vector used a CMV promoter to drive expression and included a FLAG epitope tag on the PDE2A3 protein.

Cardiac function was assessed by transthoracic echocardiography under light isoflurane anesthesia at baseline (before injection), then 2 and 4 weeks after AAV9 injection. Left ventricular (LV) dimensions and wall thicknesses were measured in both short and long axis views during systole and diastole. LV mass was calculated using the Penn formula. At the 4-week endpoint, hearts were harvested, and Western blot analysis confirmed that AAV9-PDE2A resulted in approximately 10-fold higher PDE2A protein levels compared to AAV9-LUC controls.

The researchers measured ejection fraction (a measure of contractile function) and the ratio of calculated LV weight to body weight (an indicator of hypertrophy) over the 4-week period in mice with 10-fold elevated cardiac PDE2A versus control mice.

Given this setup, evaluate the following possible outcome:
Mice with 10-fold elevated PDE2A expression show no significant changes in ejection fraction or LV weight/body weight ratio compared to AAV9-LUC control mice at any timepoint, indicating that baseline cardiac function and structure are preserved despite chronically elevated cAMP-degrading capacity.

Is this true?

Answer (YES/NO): YES